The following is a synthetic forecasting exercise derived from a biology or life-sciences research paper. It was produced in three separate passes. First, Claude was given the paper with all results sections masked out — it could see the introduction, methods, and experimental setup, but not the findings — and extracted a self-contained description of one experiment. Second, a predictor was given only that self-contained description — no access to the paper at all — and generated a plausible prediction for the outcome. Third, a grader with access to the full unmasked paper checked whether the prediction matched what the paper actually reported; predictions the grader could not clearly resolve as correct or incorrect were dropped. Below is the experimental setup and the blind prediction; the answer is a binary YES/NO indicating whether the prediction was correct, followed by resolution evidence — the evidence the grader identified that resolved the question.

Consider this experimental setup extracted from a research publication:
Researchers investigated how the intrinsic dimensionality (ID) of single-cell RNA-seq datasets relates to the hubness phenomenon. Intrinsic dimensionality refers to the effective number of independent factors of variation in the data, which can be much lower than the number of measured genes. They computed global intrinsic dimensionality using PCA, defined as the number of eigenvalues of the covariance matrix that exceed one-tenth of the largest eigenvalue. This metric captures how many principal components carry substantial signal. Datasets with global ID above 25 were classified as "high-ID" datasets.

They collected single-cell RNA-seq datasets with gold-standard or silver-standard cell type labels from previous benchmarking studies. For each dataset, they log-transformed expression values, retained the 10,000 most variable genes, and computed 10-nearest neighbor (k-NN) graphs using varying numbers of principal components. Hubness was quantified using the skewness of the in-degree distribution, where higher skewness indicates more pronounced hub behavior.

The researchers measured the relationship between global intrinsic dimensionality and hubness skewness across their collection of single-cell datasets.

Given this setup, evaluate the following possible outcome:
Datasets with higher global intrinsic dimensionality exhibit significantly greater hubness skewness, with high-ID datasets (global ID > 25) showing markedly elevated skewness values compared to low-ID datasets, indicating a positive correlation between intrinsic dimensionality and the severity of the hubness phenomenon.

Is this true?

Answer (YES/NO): NO